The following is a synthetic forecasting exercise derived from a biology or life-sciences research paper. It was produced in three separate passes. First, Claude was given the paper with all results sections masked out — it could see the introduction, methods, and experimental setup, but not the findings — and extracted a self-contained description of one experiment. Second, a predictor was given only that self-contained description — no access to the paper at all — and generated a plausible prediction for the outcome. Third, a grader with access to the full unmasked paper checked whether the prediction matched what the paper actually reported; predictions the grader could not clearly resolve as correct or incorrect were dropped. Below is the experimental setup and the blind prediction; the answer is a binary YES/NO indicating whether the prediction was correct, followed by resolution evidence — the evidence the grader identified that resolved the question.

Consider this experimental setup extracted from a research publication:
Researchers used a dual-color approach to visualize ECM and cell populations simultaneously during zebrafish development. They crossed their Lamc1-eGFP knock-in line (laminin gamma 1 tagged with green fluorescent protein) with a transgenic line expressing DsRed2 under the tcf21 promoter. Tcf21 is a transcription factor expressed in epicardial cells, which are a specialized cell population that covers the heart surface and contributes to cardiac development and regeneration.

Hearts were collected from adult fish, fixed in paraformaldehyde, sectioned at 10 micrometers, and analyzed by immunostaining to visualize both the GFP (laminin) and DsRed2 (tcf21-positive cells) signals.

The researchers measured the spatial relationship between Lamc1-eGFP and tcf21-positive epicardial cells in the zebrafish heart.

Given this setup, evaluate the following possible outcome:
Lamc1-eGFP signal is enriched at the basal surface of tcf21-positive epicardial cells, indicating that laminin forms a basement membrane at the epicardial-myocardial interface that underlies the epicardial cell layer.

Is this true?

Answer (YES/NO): NO